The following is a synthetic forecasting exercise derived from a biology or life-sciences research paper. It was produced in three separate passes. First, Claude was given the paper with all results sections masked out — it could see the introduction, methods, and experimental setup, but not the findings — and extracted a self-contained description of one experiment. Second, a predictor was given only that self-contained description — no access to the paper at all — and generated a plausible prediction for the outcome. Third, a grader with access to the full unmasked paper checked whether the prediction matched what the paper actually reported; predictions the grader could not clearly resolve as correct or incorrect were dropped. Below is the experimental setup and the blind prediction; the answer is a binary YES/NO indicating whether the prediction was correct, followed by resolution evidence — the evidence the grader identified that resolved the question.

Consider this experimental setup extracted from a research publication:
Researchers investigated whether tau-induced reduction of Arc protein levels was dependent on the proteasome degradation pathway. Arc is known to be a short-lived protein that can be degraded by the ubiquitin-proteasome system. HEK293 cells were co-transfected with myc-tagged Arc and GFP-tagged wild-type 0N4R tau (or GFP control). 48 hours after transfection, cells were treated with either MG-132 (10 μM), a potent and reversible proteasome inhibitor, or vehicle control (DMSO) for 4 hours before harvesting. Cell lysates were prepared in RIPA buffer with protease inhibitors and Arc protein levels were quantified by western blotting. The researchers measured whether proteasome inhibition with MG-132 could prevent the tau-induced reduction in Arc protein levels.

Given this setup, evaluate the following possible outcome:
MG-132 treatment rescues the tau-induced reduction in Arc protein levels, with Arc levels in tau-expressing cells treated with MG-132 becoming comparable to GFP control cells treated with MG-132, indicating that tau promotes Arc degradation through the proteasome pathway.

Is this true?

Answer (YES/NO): YES